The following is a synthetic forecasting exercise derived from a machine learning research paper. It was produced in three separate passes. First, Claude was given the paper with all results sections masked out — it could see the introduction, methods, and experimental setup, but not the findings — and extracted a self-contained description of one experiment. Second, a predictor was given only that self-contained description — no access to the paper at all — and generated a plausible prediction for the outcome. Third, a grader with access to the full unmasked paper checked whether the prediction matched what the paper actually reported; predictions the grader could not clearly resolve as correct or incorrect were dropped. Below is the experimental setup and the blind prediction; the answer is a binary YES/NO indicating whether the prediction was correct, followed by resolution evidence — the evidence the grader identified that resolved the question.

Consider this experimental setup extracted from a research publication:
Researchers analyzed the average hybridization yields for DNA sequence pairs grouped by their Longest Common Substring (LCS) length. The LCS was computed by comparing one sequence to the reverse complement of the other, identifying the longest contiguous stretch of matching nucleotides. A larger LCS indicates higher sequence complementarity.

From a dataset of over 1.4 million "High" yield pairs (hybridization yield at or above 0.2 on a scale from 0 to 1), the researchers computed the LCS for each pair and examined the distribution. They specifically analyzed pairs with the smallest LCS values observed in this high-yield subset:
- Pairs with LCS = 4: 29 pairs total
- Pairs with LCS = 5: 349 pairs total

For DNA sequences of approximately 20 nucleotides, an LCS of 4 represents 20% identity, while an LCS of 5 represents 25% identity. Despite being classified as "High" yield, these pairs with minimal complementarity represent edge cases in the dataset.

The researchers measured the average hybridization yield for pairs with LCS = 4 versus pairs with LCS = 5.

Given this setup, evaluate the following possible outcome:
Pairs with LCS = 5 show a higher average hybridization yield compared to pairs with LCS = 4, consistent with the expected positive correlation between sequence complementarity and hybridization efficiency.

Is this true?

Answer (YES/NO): YES